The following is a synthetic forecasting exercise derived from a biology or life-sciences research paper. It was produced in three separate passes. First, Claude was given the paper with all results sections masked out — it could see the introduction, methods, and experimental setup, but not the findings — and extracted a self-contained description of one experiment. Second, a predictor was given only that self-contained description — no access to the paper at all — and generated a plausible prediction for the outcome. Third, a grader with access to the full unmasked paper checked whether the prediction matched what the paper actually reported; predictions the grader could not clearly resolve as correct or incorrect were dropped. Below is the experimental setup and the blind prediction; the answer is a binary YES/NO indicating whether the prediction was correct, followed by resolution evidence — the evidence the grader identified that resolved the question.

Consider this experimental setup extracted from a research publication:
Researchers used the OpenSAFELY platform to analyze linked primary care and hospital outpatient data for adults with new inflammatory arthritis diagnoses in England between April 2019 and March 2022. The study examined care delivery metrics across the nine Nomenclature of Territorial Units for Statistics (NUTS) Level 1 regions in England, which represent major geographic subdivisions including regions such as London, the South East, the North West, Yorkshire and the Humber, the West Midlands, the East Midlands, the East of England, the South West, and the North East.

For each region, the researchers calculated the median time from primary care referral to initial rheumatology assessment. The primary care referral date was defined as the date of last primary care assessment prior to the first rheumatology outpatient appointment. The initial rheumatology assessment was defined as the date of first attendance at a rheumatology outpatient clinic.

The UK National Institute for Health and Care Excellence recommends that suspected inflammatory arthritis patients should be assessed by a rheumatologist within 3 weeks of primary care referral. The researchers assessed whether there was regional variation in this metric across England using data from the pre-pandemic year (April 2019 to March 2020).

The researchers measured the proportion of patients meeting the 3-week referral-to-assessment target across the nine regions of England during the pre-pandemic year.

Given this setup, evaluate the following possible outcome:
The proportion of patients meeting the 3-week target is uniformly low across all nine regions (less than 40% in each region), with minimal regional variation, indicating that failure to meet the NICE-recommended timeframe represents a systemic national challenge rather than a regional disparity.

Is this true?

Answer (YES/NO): NO